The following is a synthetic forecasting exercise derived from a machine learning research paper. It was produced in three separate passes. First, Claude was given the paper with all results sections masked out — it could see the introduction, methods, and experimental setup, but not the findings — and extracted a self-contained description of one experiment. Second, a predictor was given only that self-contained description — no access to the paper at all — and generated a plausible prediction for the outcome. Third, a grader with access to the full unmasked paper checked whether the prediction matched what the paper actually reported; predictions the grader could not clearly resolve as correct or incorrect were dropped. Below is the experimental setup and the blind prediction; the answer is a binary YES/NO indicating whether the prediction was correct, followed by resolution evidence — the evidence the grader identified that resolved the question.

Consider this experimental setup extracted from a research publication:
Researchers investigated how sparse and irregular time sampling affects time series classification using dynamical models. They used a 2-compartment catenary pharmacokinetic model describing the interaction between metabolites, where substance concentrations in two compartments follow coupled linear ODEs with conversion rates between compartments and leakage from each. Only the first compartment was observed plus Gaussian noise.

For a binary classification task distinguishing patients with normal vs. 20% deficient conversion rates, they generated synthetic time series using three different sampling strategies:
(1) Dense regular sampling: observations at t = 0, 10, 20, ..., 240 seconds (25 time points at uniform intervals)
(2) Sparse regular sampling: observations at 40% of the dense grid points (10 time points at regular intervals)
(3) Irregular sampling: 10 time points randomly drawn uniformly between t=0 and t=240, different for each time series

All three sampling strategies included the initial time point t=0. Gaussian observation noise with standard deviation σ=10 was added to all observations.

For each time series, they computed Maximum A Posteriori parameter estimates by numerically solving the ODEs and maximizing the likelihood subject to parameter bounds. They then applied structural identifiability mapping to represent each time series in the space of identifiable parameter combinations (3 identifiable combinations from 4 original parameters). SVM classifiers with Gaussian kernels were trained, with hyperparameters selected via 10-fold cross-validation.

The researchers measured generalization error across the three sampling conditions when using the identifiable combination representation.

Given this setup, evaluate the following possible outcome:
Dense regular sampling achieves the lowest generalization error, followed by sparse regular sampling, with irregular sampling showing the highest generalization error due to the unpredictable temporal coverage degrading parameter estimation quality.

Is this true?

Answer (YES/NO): YES